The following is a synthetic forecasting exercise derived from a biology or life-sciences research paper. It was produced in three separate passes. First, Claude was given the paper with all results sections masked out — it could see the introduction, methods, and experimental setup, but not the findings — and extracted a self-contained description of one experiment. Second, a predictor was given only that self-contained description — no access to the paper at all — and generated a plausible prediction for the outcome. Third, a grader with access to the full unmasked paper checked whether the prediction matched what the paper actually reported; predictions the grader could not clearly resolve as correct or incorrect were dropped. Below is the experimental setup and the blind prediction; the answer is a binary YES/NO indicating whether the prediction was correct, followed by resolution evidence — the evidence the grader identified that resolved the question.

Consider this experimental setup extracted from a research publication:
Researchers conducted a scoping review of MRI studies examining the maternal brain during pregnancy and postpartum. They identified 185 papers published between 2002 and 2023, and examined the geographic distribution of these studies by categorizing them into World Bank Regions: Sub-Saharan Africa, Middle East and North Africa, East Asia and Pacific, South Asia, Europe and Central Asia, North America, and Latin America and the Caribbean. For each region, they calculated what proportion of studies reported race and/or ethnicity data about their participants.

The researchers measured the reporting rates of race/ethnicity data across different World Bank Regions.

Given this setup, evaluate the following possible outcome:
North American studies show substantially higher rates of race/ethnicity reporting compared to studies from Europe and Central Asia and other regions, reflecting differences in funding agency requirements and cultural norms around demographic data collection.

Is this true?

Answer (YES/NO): YES